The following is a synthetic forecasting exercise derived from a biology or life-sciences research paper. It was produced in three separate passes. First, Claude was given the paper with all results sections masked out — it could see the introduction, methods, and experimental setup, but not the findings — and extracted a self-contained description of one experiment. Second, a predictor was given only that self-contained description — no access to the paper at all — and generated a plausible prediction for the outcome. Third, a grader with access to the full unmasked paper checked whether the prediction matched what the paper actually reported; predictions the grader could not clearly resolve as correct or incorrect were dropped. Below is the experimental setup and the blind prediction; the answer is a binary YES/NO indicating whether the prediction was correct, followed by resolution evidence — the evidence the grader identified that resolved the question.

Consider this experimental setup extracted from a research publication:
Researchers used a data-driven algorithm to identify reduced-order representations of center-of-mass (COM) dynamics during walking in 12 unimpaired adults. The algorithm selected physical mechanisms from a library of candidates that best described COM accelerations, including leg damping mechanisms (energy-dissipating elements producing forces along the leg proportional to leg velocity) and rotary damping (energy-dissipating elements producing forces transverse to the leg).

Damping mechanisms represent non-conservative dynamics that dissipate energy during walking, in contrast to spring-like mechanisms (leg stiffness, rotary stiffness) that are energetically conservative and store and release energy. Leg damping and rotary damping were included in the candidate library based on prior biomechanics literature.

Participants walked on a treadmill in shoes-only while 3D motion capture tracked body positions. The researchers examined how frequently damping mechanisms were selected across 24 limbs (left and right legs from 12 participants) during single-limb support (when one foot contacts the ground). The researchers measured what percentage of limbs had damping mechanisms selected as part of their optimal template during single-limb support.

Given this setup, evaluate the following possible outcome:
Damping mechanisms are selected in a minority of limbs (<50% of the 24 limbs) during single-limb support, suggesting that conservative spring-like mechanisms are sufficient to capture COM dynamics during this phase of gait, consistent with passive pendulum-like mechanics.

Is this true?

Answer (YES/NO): YES